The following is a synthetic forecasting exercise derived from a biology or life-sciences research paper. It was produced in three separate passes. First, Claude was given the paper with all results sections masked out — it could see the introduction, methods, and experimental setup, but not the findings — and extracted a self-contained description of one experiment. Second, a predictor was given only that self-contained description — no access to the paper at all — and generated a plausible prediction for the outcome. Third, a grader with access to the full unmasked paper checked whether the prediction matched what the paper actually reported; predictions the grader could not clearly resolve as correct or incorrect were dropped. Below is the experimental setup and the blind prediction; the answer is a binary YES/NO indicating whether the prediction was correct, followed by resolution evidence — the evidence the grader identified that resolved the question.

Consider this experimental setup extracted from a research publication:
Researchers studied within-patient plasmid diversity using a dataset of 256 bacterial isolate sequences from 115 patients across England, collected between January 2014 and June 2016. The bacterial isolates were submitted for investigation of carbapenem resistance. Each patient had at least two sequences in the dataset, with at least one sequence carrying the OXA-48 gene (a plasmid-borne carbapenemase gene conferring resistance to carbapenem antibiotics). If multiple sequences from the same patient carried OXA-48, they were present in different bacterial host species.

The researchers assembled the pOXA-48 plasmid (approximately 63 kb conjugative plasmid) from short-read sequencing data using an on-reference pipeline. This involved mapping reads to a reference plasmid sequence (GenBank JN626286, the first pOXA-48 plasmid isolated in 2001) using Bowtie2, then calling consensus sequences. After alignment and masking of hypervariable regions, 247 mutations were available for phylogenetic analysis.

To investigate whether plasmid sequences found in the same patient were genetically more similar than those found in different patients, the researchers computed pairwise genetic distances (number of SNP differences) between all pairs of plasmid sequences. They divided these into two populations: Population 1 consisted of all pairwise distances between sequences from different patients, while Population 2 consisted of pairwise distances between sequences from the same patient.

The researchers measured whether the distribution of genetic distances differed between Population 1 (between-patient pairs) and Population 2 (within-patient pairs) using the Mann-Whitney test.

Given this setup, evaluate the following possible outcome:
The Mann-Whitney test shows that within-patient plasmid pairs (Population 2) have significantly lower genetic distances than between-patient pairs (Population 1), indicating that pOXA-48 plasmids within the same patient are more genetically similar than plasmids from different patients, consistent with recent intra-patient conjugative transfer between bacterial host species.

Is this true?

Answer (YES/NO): YES